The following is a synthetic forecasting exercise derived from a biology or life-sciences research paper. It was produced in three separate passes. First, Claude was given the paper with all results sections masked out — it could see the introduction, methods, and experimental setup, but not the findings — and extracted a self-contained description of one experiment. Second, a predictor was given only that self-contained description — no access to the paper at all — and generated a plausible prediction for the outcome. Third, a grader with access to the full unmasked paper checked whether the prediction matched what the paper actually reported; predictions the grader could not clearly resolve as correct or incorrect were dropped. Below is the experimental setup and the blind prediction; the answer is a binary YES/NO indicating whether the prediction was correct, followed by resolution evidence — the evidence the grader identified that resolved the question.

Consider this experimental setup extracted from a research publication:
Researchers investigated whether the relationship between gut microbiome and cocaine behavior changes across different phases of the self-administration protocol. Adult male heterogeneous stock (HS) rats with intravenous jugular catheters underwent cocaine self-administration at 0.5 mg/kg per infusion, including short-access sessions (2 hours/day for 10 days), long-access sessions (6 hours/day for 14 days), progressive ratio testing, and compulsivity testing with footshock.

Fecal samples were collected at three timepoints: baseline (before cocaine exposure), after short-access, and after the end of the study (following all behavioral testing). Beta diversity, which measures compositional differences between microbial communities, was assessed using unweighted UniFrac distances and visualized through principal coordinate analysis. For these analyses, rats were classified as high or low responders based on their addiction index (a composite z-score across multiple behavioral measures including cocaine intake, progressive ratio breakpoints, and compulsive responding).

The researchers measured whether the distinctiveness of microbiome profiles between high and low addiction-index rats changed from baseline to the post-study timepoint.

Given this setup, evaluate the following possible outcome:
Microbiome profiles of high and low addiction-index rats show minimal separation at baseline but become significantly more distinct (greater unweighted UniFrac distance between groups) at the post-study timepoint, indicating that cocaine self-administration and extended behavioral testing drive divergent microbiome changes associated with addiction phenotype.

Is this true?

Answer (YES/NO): YES